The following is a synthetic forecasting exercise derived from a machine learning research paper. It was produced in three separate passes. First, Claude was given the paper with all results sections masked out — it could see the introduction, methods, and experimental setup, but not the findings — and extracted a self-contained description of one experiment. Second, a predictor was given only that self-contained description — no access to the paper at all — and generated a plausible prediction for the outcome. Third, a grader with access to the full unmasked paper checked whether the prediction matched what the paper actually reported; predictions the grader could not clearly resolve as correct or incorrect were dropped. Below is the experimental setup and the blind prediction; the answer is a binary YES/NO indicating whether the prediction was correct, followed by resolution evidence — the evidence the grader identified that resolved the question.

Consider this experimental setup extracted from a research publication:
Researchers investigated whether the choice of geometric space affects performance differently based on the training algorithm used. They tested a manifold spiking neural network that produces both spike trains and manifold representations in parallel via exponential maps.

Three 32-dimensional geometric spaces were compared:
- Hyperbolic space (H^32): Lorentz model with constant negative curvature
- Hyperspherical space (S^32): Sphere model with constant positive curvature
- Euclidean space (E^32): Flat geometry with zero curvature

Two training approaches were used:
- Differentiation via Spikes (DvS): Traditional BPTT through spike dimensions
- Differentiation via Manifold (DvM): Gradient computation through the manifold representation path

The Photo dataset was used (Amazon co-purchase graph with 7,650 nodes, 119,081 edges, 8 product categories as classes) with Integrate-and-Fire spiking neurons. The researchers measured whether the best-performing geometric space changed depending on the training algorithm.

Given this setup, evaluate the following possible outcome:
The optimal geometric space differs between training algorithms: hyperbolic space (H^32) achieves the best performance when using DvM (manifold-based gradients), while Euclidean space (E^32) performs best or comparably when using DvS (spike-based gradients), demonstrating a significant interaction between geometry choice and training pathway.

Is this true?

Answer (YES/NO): NO